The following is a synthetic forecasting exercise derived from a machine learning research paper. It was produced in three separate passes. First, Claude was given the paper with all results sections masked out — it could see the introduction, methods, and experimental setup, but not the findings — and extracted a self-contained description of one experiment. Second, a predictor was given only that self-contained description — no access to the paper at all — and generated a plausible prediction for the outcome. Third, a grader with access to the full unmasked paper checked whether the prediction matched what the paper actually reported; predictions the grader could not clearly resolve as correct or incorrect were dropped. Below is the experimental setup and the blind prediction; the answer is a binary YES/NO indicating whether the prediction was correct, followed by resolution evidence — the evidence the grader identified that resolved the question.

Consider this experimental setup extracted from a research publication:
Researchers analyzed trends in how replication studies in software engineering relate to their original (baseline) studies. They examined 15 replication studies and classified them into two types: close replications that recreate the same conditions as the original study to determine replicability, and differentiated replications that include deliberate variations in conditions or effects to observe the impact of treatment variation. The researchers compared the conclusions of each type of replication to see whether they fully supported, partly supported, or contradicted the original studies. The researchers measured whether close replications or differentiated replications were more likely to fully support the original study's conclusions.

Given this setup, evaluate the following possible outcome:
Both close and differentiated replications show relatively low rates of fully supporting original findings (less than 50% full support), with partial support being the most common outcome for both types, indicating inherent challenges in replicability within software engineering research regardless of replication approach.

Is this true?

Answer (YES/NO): NO